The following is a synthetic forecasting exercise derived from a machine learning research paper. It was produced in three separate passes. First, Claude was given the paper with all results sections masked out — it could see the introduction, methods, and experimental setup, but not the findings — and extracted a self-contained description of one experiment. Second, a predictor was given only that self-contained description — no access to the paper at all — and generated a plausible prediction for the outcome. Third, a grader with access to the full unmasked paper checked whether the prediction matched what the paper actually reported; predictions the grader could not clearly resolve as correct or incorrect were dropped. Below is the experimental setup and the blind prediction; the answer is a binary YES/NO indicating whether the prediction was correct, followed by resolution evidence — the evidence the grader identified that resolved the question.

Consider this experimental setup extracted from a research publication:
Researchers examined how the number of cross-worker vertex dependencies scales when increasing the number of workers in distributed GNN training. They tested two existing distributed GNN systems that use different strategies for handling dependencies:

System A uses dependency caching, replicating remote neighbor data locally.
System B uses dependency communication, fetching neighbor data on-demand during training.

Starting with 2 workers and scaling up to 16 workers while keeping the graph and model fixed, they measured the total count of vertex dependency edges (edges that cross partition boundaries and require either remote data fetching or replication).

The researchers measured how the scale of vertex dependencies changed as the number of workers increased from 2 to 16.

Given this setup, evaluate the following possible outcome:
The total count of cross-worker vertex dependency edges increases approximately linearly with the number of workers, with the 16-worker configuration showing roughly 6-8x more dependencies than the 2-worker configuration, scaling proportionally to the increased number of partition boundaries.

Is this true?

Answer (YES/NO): YES